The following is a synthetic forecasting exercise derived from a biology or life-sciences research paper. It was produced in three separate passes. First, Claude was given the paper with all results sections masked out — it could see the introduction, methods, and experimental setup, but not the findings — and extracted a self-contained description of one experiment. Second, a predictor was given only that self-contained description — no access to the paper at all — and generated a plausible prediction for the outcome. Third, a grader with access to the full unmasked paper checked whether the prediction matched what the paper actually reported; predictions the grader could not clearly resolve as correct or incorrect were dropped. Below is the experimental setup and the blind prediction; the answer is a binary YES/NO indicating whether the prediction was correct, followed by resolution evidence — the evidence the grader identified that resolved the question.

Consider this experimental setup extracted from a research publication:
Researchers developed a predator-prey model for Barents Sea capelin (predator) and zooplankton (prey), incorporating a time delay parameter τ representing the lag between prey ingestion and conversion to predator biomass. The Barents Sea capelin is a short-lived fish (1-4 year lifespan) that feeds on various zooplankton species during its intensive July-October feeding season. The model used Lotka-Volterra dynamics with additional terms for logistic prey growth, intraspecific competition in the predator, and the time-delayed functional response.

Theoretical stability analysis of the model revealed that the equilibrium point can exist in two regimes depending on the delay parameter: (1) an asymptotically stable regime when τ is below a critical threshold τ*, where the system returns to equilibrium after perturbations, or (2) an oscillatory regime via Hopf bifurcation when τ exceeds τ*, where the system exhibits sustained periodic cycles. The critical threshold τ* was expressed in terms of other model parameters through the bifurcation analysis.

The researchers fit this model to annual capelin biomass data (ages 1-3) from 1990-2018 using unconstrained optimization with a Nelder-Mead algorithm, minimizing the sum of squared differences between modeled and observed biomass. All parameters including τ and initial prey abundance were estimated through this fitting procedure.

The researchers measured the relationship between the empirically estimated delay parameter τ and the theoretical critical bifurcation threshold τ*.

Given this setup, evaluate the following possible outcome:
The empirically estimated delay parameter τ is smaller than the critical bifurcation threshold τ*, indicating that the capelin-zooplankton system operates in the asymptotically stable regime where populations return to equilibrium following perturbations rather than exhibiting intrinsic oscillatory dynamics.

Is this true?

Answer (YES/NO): YES